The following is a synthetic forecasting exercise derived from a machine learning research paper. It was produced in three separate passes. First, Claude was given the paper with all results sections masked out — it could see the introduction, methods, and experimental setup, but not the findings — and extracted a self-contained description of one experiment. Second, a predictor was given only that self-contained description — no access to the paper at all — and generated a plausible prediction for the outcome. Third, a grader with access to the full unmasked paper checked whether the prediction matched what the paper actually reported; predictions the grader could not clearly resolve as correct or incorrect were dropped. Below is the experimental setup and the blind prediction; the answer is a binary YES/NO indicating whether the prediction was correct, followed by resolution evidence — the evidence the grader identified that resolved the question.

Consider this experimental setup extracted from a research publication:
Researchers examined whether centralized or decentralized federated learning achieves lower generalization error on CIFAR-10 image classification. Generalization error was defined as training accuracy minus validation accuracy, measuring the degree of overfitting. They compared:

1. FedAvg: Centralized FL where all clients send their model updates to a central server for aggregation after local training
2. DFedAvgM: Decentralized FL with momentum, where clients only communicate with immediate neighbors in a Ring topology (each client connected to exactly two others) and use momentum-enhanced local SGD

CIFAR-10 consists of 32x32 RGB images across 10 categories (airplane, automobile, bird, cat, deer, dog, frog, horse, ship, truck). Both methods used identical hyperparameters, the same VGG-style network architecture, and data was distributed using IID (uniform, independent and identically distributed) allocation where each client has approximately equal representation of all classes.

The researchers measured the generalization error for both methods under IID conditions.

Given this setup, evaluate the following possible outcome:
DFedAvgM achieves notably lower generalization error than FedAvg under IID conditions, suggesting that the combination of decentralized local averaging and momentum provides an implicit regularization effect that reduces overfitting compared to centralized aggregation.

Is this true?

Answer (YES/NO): NO